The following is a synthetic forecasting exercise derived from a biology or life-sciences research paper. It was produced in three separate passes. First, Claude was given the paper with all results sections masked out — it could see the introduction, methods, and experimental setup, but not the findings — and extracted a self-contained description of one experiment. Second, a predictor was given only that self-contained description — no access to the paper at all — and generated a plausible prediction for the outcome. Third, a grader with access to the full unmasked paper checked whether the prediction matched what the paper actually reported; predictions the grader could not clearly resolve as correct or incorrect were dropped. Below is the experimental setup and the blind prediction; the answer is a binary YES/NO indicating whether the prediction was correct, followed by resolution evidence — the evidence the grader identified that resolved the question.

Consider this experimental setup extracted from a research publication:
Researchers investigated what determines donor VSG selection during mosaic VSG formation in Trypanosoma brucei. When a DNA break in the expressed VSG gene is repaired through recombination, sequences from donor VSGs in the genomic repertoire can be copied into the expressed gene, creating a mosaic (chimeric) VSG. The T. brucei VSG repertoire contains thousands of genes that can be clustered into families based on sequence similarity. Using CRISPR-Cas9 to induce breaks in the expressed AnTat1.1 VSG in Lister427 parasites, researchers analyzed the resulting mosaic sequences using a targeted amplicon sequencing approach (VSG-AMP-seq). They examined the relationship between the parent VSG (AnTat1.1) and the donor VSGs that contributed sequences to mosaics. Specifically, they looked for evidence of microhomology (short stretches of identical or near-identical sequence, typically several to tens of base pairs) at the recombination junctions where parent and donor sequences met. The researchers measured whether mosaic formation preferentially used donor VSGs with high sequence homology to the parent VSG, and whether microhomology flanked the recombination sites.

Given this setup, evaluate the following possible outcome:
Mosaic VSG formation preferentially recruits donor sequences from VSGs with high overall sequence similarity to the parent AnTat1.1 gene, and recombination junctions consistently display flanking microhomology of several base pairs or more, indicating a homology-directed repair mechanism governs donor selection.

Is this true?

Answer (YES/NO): YES